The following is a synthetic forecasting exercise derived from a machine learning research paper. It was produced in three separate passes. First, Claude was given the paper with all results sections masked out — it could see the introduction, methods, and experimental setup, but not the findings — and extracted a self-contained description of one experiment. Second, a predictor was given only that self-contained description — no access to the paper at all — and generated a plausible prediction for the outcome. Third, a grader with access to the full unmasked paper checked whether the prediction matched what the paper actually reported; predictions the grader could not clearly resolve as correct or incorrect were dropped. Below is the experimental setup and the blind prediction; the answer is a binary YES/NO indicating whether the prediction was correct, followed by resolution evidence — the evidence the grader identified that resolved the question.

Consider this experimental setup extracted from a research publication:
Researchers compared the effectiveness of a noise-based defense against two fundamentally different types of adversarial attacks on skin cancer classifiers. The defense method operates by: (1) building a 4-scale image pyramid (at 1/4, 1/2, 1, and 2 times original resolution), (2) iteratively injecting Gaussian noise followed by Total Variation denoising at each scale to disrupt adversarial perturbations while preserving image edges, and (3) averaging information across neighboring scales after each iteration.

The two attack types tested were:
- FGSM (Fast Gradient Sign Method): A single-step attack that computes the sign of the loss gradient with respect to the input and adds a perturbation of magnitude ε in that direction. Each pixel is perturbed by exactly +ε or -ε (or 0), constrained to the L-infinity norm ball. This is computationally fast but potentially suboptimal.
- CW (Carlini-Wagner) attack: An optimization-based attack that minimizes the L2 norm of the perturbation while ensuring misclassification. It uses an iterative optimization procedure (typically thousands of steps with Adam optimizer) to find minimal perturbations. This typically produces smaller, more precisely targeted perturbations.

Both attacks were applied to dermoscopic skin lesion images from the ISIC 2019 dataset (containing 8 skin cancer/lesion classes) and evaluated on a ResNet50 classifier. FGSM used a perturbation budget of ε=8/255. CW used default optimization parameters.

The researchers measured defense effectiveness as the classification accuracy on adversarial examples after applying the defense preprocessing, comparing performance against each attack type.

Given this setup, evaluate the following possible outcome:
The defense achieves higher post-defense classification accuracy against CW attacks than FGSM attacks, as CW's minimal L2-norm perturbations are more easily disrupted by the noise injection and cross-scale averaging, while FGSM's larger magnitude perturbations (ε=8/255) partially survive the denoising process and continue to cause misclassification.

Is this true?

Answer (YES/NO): YES